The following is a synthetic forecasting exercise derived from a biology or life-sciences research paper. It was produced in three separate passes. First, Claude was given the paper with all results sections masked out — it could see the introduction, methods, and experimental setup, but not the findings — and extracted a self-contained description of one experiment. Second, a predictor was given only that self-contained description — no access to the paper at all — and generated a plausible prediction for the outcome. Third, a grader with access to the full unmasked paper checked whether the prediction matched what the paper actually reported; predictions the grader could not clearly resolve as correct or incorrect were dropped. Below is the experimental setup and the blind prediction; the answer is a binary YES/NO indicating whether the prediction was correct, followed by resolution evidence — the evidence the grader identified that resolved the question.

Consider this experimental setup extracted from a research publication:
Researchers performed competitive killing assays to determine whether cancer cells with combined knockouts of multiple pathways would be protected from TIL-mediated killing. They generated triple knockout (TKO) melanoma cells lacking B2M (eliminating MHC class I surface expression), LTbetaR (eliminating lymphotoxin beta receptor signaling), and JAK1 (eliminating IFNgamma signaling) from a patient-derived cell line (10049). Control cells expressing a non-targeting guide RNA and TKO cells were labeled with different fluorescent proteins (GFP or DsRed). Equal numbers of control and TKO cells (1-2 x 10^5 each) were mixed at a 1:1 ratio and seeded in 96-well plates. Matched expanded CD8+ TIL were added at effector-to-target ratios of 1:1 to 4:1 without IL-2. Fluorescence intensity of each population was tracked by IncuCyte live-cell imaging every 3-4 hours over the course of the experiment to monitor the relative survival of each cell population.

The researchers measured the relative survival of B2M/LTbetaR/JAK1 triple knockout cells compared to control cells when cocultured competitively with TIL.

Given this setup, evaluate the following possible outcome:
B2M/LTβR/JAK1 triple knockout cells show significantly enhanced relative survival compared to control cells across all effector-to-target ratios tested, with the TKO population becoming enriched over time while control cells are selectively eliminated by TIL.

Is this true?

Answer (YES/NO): YES